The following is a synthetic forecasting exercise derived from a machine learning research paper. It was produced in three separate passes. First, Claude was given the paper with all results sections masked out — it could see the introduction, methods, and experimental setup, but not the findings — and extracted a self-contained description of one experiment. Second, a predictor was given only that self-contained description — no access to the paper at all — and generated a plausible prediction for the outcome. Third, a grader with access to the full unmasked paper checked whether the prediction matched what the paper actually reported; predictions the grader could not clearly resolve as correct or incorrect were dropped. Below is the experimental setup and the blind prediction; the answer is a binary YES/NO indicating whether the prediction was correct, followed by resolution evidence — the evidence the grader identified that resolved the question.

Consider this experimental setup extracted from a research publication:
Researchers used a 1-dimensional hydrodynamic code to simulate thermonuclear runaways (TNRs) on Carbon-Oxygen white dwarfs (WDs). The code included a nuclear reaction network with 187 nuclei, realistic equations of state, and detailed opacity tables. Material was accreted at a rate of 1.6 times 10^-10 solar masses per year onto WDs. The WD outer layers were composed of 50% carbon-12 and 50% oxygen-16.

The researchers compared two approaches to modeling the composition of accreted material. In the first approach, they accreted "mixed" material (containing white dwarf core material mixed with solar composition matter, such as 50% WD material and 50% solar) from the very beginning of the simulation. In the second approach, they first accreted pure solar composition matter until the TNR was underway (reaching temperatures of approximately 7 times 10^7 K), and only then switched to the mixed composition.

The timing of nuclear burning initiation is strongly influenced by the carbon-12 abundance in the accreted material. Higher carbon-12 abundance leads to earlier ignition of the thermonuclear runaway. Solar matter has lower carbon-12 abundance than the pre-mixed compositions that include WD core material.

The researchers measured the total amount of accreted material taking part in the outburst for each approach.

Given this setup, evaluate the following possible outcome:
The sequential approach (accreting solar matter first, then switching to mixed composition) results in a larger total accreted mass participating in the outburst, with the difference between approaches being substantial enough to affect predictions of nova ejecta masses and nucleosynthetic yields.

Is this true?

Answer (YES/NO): YES